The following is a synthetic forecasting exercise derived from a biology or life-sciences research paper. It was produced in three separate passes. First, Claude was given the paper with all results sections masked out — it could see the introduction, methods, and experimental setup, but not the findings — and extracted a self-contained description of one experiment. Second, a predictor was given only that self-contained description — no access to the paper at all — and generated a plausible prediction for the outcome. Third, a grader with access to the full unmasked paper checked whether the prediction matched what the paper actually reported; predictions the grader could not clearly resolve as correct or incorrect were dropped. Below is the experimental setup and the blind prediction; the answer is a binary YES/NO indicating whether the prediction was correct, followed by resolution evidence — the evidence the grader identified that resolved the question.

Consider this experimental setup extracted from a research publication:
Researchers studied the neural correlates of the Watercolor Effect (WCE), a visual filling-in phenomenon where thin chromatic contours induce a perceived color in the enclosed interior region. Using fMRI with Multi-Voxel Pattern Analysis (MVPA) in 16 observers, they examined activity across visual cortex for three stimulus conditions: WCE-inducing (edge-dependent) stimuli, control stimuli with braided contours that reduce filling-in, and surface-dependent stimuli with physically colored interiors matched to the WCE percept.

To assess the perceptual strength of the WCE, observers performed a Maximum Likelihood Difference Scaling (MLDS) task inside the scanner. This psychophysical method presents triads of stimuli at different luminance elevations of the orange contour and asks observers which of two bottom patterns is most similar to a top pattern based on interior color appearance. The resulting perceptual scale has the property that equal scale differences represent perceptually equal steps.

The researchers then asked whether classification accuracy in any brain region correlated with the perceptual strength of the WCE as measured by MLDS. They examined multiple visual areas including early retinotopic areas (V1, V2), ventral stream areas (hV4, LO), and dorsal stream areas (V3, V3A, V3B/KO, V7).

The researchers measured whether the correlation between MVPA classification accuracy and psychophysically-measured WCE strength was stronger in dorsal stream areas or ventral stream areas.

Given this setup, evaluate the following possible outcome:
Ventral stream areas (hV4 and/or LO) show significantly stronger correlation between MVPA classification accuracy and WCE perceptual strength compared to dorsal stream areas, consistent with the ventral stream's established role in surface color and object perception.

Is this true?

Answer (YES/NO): NO